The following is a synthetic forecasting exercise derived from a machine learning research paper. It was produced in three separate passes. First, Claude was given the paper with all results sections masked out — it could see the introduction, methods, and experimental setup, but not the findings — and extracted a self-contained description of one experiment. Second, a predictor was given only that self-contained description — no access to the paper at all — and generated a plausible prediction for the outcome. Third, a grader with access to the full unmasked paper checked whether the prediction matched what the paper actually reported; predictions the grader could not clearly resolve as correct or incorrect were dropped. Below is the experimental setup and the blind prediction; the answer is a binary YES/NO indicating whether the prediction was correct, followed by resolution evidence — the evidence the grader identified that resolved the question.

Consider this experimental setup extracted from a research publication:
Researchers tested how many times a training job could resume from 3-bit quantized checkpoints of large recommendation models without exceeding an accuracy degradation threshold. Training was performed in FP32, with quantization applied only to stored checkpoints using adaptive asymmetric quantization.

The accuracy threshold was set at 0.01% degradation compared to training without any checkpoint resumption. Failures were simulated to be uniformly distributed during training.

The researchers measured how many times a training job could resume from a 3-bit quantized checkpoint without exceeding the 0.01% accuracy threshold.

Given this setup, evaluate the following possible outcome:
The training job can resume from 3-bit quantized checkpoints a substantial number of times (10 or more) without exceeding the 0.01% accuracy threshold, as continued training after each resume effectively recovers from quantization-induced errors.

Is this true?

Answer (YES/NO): NO